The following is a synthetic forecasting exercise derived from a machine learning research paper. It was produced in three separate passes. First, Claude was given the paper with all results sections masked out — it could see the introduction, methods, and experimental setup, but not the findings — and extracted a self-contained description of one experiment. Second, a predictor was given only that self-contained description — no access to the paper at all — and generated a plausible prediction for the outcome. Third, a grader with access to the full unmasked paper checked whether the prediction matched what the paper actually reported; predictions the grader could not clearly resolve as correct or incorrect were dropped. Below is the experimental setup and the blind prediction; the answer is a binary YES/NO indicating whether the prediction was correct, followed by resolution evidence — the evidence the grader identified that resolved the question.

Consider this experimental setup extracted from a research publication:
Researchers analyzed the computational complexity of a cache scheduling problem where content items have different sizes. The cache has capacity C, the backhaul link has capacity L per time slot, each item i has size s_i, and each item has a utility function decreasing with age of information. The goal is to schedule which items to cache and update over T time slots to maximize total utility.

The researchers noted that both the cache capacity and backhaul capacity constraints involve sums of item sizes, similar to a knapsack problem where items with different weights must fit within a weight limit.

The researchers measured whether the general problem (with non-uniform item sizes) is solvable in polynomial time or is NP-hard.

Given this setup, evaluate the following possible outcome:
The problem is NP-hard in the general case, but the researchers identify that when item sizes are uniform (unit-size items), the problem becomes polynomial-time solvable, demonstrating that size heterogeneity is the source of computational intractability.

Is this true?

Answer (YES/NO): YES